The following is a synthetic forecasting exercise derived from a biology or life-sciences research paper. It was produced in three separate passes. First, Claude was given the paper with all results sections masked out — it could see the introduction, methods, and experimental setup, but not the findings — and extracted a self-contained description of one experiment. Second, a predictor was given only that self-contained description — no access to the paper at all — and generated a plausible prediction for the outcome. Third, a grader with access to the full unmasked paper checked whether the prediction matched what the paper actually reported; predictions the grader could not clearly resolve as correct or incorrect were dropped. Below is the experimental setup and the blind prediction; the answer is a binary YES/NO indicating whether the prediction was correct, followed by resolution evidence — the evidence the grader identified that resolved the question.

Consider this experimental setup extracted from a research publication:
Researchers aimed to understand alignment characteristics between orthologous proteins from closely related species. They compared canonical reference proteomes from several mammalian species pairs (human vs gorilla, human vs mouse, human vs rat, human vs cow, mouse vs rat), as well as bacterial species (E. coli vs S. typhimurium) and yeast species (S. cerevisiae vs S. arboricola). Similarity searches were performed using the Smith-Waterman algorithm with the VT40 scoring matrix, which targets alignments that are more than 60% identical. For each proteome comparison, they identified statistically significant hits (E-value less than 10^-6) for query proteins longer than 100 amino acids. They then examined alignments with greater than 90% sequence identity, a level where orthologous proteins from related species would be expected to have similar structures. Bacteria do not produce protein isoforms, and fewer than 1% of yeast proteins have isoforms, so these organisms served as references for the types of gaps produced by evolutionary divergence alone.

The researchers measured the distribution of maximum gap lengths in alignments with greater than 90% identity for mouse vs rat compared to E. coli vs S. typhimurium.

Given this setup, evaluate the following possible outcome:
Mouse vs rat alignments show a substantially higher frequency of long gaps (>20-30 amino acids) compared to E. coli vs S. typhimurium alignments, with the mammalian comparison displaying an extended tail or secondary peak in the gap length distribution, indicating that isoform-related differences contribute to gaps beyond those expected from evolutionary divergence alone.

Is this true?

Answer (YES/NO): YES